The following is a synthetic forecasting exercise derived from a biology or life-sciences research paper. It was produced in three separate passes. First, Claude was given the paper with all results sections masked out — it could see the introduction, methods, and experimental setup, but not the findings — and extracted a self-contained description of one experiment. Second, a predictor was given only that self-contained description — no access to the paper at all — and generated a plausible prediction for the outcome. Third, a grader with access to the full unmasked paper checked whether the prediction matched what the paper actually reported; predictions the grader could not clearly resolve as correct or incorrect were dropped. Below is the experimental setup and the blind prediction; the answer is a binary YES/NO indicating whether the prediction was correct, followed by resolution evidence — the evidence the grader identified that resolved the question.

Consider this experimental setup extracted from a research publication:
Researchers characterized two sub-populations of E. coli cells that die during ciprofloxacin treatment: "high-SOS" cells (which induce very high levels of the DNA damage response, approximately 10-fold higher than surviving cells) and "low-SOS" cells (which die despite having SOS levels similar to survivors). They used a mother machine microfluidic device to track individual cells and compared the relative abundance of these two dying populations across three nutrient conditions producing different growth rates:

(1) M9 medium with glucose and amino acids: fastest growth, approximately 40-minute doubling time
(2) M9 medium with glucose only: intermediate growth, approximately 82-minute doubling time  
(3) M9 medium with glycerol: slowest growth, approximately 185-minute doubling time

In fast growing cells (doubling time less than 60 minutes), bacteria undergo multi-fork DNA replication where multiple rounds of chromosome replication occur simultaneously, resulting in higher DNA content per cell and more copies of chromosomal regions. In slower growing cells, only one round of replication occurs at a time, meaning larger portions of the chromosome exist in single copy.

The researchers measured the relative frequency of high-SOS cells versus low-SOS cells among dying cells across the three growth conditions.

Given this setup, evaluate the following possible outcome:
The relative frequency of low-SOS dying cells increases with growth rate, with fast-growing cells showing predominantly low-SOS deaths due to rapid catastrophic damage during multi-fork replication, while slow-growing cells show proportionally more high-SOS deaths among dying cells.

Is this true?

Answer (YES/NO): NO